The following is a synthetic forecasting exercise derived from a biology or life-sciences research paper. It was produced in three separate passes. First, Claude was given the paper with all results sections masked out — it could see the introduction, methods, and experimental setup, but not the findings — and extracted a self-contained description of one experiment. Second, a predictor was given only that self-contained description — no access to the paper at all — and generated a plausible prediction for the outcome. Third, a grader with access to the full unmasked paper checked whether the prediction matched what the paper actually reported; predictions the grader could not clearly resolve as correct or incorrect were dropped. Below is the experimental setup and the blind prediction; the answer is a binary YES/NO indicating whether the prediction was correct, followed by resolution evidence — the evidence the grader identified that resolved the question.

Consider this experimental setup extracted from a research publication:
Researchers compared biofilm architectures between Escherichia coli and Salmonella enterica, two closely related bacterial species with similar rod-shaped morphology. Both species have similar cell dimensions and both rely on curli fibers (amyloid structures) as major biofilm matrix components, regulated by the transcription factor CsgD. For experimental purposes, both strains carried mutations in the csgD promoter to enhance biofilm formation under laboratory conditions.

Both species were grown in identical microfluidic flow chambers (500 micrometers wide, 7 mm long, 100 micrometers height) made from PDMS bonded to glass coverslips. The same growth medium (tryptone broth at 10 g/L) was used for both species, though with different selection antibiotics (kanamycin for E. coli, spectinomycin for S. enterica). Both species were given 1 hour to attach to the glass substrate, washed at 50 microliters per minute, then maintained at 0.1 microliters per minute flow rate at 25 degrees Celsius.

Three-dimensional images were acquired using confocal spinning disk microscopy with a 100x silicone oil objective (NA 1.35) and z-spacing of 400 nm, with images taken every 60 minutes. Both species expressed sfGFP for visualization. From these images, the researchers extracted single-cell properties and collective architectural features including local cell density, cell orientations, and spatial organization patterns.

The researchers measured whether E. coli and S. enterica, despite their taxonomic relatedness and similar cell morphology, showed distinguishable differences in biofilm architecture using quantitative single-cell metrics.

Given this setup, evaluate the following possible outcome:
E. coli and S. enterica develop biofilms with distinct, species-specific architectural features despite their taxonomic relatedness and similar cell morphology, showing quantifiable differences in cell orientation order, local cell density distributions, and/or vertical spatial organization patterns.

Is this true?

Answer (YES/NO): YES